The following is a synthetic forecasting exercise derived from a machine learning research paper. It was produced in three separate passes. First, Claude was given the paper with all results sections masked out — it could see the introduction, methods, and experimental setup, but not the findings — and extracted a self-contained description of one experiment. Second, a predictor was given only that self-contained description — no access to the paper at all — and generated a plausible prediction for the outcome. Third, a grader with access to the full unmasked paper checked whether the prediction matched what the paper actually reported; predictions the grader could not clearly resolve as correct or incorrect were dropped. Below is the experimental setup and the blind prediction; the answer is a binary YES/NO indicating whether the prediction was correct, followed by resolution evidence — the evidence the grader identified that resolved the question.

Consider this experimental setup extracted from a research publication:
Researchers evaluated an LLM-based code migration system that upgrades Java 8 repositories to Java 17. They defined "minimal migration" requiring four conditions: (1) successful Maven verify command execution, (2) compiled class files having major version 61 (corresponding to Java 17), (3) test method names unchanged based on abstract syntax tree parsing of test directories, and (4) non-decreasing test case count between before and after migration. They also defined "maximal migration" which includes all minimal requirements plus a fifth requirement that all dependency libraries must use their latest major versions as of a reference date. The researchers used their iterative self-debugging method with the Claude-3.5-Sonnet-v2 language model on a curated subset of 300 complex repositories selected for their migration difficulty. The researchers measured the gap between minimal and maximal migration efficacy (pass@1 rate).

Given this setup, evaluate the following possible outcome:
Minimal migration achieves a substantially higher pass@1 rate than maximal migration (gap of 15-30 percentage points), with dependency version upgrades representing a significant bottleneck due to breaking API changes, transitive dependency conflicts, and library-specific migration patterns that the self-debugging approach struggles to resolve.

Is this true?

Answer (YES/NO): NO